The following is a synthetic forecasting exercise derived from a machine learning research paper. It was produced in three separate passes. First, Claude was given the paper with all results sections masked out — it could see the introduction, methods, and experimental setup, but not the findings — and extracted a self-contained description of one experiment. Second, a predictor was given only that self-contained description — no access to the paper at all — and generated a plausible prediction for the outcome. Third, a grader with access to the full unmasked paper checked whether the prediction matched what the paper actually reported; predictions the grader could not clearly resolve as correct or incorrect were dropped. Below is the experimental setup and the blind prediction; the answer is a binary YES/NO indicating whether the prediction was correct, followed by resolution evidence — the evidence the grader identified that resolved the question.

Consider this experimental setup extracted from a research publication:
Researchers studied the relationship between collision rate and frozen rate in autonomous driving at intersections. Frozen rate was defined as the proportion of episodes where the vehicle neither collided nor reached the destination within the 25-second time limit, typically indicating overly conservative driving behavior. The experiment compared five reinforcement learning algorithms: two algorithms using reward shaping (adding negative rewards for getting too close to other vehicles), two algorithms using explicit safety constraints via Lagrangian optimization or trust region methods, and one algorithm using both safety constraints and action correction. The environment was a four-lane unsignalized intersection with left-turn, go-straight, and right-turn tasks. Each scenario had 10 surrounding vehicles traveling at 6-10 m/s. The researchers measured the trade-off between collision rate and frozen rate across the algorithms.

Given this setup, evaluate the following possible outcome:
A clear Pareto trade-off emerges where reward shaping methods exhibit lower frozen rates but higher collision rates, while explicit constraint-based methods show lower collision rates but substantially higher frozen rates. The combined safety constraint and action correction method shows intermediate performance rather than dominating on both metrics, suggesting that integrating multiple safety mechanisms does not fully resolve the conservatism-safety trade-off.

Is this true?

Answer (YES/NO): NO